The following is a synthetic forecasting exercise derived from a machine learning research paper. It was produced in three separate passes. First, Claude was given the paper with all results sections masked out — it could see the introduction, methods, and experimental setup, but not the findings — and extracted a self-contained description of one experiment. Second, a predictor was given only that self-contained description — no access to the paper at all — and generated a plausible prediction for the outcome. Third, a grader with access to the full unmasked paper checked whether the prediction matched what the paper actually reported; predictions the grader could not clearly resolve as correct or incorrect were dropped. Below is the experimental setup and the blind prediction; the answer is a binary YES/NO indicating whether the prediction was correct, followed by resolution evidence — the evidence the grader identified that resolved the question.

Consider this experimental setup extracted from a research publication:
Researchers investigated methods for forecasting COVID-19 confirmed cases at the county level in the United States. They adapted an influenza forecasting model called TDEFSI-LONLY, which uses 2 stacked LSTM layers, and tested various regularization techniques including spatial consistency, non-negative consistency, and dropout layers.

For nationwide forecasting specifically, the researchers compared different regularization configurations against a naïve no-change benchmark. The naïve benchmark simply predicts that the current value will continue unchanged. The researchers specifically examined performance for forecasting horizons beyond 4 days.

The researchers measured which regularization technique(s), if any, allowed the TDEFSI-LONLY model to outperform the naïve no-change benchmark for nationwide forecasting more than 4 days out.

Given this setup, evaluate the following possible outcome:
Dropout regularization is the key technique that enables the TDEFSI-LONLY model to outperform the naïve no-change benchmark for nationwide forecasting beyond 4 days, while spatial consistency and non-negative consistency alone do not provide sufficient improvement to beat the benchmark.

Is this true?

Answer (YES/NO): YES